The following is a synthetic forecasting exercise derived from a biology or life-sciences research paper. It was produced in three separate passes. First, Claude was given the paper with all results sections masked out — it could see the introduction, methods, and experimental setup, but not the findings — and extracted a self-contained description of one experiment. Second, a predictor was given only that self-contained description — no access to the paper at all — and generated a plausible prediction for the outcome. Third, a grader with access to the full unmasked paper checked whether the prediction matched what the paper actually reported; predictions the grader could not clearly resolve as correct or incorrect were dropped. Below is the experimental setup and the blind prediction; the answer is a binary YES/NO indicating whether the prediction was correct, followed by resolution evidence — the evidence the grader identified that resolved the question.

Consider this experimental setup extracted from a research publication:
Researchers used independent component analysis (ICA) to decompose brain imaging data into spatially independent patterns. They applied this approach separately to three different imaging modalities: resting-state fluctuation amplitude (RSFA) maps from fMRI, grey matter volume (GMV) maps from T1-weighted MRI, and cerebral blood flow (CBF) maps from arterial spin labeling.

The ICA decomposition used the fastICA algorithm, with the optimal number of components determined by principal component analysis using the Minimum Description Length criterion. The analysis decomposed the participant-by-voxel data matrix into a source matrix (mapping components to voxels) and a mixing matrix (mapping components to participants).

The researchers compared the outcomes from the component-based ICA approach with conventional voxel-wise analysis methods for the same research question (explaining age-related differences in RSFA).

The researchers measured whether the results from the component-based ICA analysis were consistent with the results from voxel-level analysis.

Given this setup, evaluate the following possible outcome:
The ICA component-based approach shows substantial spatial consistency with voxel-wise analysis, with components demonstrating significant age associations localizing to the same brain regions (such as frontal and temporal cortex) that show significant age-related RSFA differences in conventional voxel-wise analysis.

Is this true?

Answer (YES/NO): YES